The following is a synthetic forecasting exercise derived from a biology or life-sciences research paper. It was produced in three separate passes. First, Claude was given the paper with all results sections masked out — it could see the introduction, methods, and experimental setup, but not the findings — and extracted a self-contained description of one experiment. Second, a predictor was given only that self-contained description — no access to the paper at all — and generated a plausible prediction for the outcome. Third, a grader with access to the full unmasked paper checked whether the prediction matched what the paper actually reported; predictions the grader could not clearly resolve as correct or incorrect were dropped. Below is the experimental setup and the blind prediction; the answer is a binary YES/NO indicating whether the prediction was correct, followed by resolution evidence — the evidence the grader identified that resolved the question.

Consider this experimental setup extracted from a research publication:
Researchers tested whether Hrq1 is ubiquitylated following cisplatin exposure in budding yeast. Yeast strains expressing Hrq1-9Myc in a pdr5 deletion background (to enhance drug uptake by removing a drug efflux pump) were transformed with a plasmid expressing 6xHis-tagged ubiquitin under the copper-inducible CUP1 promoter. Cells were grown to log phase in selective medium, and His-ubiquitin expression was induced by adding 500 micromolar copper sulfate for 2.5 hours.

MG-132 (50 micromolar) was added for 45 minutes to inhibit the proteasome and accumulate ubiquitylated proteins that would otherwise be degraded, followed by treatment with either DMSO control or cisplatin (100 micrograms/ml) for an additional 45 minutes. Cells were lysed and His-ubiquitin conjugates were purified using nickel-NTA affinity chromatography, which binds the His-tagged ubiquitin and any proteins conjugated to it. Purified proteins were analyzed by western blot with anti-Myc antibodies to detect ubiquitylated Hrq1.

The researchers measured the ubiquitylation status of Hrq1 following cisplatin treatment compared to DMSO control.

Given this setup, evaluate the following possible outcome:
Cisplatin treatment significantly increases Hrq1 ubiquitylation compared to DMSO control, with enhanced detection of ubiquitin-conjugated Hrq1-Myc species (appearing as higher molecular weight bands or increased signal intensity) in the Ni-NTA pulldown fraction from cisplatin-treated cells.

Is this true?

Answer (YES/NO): YES